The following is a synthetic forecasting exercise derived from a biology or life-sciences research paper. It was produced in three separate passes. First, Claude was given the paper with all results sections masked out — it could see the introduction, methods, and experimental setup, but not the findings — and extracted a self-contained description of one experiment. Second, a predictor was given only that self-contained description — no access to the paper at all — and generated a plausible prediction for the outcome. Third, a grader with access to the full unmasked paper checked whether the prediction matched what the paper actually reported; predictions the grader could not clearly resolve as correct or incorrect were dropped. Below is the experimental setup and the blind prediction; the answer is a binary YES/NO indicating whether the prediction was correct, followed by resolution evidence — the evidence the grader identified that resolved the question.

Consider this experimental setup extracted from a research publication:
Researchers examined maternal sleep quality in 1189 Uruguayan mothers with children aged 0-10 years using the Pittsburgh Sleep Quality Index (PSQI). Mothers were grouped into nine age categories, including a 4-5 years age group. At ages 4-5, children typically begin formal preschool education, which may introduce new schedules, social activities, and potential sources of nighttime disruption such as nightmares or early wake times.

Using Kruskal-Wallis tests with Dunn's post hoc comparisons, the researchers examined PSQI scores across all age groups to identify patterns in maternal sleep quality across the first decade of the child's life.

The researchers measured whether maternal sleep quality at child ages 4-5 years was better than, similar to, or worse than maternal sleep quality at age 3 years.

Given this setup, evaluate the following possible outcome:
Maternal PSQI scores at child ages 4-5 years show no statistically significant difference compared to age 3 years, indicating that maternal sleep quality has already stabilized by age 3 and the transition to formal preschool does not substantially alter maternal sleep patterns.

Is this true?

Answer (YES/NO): NO